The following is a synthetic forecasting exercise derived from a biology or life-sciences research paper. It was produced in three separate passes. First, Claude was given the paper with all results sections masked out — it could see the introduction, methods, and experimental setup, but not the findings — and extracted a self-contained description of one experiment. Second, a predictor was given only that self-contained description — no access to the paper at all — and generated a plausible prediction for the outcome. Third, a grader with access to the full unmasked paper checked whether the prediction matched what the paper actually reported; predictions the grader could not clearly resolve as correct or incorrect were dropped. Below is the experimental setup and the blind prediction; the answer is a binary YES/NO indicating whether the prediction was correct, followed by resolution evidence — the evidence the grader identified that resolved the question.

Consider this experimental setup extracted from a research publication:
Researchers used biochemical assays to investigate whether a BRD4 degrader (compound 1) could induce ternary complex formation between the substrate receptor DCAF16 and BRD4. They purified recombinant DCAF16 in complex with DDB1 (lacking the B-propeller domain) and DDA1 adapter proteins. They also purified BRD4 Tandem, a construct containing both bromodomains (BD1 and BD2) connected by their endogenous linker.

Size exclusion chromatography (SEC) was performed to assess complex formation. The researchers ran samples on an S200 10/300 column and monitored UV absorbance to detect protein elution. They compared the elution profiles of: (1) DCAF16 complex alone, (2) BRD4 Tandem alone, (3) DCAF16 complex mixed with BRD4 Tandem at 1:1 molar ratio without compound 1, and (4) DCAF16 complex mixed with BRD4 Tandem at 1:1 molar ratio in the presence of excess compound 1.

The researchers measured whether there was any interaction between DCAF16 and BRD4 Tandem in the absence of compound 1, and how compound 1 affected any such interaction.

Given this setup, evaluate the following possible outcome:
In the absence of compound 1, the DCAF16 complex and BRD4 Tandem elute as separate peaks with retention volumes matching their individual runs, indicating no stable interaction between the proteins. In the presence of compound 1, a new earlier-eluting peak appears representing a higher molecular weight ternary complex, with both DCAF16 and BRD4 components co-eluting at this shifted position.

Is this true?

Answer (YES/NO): NO